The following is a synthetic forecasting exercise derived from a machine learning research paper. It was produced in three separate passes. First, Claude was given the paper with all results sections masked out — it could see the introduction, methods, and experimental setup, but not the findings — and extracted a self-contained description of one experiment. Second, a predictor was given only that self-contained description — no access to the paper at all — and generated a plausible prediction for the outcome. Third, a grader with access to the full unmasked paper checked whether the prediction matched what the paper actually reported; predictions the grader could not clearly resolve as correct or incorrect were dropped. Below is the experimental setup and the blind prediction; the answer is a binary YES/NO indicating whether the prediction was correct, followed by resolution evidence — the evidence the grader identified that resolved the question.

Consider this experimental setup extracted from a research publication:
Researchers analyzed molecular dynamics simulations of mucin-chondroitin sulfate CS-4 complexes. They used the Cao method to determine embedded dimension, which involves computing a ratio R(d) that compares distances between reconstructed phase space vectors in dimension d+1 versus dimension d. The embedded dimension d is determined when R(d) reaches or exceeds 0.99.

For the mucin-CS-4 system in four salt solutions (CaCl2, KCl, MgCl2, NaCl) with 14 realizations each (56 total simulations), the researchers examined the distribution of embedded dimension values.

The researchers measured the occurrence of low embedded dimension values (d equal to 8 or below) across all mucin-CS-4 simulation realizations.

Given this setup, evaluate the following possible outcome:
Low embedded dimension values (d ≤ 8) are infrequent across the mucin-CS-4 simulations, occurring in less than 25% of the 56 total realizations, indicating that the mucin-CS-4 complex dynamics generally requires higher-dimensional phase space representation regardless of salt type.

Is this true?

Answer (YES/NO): YES